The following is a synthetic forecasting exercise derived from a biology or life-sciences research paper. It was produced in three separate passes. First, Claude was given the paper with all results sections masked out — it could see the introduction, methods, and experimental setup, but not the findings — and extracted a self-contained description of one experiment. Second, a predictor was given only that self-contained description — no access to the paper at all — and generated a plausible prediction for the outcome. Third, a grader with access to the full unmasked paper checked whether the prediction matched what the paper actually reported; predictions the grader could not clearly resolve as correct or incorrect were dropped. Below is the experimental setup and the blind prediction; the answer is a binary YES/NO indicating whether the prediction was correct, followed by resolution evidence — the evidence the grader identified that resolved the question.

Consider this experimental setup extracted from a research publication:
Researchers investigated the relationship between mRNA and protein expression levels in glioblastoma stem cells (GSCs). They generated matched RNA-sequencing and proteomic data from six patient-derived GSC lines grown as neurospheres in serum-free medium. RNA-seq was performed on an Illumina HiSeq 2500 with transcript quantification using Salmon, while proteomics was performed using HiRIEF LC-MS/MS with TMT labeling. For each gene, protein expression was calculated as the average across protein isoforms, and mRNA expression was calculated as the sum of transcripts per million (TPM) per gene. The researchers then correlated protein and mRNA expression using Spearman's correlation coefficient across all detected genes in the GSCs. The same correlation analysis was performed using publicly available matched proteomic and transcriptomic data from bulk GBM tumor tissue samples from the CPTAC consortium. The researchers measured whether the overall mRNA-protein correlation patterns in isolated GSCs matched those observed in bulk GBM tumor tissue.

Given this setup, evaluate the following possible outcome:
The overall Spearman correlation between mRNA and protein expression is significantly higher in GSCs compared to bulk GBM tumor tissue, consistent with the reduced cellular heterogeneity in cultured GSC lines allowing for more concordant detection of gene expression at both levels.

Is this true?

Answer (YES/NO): NO